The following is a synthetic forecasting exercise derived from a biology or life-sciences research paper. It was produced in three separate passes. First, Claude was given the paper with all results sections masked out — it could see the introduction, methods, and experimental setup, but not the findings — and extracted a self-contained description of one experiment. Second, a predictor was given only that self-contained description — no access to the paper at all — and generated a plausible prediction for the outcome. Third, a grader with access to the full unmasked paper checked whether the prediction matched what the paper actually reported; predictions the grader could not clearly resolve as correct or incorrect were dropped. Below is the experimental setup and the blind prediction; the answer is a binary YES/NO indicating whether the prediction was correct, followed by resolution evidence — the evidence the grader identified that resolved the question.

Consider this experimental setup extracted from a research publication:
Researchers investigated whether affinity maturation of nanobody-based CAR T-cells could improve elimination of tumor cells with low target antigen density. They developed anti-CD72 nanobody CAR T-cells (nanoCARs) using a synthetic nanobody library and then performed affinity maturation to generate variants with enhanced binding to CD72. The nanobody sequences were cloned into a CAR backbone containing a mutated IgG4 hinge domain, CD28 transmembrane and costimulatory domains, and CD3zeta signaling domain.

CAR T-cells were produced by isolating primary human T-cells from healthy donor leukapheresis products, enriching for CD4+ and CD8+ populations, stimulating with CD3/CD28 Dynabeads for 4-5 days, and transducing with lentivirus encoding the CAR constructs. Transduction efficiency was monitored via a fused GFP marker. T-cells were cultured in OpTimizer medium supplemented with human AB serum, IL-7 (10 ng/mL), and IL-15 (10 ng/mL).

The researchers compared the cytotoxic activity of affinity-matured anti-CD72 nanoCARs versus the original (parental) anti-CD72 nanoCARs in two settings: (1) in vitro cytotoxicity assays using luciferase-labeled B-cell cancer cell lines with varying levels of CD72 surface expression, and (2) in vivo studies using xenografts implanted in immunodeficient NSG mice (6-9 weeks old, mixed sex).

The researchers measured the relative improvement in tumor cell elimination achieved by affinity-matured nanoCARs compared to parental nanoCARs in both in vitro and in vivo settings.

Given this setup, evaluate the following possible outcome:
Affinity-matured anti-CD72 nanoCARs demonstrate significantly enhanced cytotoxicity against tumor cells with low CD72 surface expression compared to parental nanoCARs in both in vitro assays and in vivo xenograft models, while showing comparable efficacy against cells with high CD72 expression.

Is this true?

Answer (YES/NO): NO